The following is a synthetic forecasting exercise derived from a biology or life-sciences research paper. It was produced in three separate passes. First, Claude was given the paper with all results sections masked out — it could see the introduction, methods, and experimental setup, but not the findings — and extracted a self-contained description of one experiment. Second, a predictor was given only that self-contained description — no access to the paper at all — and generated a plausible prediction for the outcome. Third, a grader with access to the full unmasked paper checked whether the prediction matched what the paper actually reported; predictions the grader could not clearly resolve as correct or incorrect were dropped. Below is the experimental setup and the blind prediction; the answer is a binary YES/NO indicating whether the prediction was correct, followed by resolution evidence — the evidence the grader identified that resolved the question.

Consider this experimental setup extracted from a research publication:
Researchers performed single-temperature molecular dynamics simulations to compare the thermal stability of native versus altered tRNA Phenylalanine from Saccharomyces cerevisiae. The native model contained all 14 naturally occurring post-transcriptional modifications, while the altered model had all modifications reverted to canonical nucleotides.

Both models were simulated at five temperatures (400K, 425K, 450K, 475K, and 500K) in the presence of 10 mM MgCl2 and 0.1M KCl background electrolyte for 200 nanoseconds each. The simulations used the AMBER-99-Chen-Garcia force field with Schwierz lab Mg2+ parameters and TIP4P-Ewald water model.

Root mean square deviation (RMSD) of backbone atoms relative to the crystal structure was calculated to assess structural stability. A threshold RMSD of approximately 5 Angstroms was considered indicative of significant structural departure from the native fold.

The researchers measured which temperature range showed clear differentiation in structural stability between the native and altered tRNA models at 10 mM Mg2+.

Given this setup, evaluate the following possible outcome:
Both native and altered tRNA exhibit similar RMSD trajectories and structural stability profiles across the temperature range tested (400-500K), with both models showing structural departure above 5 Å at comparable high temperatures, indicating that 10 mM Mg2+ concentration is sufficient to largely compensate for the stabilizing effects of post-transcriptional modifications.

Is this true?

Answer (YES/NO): NO